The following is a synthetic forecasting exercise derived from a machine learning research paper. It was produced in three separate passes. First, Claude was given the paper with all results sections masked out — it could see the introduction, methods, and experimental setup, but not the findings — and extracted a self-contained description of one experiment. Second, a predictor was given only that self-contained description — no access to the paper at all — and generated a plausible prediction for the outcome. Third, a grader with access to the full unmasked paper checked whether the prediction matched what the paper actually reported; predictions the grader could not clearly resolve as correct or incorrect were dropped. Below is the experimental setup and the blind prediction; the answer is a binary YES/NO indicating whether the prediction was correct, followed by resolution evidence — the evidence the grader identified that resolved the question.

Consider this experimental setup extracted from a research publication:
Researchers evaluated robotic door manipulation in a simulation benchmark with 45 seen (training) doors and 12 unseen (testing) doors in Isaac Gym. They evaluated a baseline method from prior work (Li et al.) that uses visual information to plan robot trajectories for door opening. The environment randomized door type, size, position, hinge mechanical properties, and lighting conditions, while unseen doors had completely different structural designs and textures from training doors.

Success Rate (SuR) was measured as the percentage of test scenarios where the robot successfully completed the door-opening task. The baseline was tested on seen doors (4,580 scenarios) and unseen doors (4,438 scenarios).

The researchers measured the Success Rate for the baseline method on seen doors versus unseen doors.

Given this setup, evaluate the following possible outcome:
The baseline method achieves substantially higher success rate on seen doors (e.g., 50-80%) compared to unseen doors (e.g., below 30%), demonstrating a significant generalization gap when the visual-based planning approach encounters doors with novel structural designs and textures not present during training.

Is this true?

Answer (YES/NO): NO